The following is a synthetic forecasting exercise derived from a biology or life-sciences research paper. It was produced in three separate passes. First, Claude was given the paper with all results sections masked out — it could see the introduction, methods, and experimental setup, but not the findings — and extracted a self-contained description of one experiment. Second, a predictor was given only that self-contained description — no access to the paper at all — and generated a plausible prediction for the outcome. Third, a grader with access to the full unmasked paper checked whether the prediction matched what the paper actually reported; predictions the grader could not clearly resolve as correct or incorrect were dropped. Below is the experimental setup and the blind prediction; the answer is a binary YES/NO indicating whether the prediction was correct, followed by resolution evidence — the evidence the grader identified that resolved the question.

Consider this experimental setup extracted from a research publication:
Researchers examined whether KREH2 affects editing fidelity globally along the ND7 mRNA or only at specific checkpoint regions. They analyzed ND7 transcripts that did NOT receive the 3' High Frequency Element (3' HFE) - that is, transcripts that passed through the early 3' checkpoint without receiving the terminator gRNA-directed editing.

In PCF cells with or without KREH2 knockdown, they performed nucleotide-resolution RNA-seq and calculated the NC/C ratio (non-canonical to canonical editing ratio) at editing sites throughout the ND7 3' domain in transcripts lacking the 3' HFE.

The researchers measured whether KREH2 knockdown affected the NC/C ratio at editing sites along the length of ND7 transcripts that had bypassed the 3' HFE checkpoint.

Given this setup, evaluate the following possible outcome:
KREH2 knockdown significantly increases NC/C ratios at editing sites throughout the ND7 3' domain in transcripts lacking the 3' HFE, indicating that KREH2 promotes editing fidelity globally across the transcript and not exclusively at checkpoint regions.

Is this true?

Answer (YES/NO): NO